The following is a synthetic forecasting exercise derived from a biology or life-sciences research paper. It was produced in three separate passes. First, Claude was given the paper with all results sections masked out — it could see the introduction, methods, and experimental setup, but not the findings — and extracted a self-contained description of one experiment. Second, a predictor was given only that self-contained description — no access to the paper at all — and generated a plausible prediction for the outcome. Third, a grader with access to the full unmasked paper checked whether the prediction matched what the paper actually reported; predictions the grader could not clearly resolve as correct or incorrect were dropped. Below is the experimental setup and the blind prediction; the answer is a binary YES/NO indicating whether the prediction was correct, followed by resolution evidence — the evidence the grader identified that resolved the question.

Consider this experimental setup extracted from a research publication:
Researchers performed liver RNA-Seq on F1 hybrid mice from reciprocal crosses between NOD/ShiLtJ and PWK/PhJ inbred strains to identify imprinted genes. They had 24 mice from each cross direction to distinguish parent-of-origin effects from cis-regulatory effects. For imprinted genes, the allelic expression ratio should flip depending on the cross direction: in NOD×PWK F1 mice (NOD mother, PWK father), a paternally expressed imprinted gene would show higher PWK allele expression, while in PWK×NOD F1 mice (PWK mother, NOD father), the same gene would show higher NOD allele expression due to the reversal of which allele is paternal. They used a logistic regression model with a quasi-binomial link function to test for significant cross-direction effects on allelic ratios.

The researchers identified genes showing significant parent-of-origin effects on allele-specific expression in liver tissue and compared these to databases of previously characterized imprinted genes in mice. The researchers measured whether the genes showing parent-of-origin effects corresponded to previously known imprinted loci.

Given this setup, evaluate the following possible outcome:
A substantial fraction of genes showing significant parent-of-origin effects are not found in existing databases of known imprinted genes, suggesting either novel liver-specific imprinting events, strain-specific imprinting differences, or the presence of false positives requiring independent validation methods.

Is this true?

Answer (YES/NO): YES